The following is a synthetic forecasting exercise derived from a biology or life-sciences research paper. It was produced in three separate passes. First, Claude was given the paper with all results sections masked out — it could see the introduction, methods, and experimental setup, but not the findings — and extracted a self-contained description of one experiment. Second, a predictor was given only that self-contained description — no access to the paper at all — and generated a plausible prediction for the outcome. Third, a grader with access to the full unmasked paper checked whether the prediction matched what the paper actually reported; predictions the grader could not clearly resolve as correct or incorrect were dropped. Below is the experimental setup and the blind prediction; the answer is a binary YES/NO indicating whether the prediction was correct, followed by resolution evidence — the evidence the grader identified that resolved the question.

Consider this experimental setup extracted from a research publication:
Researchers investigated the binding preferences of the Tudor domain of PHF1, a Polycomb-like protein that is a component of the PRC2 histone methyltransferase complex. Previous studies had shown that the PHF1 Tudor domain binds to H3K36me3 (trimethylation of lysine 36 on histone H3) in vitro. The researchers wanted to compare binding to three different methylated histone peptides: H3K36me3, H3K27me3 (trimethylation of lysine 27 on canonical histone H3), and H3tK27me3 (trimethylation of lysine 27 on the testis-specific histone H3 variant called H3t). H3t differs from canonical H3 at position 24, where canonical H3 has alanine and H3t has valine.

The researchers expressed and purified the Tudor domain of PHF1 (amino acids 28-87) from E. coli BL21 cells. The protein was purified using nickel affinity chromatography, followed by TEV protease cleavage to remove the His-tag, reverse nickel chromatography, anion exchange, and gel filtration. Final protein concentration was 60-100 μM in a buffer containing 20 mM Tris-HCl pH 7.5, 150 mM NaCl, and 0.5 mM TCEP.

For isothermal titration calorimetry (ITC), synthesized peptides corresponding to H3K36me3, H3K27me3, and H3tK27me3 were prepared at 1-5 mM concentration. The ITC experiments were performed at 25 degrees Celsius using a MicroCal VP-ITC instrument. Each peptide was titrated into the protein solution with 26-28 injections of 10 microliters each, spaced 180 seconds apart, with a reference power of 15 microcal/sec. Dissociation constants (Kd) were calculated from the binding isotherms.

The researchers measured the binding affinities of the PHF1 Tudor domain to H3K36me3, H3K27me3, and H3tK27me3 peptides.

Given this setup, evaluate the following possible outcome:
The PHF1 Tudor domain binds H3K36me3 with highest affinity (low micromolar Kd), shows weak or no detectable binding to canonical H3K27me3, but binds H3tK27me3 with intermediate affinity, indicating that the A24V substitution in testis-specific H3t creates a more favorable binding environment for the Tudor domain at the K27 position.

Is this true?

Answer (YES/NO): YES